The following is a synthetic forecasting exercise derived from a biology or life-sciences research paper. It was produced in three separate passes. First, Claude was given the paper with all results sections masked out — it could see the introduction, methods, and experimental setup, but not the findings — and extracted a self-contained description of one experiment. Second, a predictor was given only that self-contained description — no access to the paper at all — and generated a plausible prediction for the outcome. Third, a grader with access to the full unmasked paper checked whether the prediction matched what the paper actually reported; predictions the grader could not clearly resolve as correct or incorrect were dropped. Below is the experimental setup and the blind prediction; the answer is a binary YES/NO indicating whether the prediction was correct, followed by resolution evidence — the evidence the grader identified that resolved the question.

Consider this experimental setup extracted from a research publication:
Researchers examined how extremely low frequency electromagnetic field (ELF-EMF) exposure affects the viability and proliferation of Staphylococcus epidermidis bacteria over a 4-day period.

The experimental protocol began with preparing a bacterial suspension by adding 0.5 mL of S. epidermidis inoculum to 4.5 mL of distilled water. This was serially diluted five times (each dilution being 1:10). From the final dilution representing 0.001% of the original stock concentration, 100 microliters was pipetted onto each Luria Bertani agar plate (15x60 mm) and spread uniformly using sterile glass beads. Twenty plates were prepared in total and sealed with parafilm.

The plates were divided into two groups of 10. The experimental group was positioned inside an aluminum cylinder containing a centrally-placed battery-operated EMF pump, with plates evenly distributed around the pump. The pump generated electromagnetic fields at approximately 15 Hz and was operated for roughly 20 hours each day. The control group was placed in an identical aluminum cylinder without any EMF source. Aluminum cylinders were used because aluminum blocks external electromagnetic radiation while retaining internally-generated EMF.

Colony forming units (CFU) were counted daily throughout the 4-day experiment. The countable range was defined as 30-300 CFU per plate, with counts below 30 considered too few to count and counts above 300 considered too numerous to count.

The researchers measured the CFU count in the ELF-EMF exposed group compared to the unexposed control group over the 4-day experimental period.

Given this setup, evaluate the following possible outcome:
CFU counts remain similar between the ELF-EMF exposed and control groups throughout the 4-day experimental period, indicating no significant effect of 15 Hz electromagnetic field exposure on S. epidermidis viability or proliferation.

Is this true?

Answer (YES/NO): NO